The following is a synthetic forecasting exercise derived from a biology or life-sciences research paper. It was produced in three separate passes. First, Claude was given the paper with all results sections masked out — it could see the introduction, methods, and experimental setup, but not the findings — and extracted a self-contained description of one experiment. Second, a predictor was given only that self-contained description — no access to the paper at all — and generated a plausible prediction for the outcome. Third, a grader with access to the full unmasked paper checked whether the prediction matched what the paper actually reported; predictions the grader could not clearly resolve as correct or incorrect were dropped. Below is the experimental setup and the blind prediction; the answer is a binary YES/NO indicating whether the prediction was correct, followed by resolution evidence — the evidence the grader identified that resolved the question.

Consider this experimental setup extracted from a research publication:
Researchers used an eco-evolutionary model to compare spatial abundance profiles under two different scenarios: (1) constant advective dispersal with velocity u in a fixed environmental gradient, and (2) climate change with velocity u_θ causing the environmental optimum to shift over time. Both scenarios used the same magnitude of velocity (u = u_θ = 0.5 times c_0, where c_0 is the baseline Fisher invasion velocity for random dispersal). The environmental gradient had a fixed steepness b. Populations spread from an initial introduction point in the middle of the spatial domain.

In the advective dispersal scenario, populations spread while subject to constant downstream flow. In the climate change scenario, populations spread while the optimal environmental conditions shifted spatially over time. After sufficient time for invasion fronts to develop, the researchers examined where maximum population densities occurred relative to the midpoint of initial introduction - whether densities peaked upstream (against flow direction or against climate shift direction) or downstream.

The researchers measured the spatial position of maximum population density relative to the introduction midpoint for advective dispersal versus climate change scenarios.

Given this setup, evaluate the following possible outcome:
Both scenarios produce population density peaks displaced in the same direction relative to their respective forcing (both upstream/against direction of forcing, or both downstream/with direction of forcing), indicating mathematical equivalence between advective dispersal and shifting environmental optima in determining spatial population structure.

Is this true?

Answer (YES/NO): NO